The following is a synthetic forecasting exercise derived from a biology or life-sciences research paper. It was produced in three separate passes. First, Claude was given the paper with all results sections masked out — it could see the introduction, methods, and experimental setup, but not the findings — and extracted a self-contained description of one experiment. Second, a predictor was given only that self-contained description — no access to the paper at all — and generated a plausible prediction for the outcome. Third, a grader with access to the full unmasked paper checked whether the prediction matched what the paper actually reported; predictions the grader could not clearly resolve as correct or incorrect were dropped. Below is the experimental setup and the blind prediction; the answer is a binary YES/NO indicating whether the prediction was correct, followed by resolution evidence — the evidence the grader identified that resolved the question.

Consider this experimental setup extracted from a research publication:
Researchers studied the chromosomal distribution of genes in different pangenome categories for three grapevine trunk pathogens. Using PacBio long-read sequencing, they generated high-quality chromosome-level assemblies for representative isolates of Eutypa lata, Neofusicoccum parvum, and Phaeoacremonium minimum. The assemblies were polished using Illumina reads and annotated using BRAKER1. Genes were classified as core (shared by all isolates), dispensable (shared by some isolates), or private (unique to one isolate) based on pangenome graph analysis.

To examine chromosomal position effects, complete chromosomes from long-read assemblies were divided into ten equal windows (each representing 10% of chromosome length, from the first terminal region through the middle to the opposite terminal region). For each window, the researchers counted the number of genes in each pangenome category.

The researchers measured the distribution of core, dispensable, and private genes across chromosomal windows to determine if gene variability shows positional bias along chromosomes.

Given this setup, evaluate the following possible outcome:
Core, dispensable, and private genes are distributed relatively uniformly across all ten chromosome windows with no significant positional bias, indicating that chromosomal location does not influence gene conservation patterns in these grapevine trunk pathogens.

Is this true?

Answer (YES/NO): NO